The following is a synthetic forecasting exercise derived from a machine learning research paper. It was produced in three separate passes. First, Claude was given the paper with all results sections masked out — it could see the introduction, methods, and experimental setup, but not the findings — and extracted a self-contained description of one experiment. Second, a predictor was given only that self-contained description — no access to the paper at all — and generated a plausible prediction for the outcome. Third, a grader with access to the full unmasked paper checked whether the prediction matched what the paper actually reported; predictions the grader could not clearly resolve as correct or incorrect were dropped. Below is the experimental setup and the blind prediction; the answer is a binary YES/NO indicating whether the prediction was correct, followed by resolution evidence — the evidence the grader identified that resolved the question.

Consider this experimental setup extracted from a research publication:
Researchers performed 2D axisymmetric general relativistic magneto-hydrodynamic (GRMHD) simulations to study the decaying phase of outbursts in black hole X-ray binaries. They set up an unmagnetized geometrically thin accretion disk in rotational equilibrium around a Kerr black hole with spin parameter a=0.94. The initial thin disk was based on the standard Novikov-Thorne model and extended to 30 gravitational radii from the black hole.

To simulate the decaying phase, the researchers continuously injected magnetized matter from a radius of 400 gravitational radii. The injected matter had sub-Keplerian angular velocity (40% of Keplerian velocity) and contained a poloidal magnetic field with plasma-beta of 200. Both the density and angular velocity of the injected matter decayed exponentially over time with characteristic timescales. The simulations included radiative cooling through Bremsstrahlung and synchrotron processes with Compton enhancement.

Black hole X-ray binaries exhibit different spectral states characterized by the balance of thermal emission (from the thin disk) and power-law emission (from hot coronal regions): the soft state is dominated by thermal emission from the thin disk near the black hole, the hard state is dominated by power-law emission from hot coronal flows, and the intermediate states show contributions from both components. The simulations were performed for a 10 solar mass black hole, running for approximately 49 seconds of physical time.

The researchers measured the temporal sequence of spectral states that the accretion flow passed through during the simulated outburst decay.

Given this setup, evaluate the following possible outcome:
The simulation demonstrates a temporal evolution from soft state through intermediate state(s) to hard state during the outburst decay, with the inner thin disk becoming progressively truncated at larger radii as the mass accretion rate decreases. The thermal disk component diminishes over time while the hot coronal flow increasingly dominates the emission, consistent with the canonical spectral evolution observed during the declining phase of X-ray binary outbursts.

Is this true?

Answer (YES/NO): NO